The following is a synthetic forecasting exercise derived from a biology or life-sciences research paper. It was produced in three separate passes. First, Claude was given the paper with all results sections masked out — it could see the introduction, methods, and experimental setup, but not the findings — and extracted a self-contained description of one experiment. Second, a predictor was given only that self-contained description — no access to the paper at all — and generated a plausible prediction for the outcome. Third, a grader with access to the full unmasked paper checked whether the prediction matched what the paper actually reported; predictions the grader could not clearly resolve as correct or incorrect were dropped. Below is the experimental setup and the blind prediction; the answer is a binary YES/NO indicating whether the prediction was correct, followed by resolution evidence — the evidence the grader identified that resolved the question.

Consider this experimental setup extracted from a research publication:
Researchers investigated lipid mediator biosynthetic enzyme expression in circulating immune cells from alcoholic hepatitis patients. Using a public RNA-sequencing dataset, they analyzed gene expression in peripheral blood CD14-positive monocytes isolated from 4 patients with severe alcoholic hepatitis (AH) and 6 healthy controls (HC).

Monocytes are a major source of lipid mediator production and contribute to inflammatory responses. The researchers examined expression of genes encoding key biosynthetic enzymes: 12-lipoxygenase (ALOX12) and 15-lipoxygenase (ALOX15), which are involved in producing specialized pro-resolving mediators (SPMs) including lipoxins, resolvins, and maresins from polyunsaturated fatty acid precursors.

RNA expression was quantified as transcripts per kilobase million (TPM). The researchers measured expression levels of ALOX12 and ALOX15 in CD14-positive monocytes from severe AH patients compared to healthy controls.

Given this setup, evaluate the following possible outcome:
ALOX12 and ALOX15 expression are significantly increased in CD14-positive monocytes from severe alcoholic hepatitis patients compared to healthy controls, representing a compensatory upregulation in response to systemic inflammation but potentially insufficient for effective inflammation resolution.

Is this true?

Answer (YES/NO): NO